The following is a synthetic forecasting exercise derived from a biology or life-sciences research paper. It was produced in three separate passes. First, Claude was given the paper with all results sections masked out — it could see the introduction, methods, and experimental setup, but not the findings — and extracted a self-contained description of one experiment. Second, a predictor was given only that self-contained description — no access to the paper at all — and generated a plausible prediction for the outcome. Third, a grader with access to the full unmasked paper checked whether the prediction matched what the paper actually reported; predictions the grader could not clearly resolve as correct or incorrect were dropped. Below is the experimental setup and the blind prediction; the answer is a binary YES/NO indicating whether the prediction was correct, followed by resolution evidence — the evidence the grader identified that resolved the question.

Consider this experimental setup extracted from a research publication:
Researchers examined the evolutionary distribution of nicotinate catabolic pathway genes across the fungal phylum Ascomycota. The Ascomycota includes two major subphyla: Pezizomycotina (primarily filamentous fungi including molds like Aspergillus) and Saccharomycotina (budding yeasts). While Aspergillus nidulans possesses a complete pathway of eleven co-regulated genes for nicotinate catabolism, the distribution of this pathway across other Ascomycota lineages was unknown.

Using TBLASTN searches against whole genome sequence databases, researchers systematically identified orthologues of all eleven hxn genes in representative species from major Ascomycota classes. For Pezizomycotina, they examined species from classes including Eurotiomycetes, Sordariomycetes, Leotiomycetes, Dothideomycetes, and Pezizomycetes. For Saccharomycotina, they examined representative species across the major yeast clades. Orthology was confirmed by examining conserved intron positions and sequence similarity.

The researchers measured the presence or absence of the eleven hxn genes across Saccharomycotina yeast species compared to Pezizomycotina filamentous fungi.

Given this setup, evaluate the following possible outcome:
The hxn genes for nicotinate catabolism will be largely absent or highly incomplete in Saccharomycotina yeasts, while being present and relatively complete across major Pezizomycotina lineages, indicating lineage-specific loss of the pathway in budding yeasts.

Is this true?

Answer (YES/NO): NO